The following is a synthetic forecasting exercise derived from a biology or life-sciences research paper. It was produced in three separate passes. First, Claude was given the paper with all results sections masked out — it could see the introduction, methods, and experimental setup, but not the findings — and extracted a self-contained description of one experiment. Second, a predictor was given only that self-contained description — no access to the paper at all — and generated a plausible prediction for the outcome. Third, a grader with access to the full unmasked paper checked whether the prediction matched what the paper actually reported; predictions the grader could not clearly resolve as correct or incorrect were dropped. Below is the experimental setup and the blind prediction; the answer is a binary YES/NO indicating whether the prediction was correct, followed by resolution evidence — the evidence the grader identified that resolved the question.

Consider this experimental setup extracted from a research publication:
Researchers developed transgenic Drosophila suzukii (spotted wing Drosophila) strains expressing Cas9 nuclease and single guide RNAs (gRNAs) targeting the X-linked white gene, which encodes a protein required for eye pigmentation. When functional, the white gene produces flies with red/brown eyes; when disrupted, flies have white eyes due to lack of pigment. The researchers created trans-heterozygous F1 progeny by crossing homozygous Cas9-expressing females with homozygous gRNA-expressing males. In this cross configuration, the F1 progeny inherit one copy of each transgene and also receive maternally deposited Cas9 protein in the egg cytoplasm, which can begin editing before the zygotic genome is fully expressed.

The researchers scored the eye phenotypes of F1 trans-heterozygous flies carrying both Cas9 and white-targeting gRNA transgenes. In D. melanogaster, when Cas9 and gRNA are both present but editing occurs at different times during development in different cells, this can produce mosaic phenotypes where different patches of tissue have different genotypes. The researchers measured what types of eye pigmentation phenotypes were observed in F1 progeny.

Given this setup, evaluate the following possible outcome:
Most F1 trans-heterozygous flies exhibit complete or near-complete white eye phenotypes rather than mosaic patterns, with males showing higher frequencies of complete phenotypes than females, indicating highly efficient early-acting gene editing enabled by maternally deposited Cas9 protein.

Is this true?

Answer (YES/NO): NO